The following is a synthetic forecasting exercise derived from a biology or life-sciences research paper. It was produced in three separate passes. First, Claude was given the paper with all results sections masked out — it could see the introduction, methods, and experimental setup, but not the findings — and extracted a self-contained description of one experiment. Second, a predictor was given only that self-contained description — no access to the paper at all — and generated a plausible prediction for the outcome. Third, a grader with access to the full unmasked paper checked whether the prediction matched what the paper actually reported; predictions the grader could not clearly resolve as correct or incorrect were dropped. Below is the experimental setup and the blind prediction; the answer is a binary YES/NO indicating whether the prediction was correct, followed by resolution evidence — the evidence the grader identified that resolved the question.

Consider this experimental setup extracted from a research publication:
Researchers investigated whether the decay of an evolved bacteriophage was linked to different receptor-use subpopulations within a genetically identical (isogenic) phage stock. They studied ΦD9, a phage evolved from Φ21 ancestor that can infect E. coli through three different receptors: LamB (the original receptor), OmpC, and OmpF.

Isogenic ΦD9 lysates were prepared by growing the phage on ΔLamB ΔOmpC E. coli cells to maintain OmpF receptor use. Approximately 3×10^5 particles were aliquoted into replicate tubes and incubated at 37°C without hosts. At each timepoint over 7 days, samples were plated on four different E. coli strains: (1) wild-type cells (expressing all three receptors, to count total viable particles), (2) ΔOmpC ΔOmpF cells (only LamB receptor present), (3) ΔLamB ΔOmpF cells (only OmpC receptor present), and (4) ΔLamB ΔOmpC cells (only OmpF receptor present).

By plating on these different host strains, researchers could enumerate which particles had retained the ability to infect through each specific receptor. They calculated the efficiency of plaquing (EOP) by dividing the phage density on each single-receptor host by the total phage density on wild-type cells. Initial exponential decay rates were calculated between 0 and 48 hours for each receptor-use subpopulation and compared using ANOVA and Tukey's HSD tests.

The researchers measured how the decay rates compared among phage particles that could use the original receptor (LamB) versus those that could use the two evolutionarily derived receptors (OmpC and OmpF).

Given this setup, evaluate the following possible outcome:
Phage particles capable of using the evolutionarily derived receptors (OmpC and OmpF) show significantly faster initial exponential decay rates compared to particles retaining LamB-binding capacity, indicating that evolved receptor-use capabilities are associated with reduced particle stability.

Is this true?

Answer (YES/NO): YES